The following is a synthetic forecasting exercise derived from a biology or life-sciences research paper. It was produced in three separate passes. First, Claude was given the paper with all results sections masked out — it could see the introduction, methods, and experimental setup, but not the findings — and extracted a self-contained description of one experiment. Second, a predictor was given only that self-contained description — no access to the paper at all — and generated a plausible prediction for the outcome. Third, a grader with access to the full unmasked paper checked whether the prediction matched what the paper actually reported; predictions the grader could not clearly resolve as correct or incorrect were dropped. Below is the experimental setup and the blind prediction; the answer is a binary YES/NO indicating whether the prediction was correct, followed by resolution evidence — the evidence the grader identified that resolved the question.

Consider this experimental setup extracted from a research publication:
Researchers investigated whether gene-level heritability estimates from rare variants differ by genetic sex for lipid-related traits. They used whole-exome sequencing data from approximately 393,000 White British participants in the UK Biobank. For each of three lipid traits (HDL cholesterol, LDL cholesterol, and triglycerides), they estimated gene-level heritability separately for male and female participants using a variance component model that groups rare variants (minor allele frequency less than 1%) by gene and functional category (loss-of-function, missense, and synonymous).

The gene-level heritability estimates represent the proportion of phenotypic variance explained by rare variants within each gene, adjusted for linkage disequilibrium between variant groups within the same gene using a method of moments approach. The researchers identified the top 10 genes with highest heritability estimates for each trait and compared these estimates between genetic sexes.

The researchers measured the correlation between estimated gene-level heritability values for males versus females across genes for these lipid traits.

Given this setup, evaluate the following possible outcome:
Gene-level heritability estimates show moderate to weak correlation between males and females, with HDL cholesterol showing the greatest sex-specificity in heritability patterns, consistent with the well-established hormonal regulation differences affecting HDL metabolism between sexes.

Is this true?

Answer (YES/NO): NO